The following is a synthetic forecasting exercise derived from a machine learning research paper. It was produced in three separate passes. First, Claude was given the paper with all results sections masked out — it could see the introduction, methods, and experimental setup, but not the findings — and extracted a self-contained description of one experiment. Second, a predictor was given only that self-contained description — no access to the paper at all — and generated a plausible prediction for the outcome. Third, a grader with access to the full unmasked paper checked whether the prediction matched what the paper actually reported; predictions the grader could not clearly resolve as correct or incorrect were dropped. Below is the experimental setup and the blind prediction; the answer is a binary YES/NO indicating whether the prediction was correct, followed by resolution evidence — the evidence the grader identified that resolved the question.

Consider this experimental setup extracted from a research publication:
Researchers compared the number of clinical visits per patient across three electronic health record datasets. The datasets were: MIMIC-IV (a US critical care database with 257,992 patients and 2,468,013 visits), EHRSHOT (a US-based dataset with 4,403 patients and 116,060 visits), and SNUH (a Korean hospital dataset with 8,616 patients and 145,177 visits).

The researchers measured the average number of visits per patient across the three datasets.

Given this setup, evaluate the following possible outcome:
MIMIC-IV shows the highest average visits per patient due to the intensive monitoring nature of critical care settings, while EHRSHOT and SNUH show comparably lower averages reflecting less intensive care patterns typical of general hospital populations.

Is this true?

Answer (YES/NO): NO